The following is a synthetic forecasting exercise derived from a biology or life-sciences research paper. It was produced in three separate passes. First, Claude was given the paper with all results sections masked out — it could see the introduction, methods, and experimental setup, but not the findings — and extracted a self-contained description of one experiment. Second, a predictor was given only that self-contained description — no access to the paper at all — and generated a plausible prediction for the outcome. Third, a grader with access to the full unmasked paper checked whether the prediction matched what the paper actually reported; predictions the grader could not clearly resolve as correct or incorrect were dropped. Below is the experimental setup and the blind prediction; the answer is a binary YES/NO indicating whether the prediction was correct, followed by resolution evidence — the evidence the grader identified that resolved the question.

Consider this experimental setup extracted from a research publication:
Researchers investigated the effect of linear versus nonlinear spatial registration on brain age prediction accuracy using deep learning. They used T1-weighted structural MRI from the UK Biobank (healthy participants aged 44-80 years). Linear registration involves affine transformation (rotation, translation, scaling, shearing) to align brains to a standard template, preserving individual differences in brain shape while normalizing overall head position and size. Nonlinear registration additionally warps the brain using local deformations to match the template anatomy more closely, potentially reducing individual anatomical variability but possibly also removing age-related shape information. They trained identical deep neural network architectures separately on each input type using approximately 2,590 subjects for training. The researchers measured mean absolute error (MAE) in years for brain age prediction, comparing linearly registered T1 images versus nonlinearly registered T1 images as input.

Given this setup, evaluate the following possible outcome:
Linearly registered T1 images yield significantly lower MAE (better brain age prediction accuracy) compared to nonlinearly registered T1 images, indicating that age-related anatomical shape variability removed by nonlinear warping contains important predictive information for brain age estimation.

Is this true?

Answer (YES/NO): NO